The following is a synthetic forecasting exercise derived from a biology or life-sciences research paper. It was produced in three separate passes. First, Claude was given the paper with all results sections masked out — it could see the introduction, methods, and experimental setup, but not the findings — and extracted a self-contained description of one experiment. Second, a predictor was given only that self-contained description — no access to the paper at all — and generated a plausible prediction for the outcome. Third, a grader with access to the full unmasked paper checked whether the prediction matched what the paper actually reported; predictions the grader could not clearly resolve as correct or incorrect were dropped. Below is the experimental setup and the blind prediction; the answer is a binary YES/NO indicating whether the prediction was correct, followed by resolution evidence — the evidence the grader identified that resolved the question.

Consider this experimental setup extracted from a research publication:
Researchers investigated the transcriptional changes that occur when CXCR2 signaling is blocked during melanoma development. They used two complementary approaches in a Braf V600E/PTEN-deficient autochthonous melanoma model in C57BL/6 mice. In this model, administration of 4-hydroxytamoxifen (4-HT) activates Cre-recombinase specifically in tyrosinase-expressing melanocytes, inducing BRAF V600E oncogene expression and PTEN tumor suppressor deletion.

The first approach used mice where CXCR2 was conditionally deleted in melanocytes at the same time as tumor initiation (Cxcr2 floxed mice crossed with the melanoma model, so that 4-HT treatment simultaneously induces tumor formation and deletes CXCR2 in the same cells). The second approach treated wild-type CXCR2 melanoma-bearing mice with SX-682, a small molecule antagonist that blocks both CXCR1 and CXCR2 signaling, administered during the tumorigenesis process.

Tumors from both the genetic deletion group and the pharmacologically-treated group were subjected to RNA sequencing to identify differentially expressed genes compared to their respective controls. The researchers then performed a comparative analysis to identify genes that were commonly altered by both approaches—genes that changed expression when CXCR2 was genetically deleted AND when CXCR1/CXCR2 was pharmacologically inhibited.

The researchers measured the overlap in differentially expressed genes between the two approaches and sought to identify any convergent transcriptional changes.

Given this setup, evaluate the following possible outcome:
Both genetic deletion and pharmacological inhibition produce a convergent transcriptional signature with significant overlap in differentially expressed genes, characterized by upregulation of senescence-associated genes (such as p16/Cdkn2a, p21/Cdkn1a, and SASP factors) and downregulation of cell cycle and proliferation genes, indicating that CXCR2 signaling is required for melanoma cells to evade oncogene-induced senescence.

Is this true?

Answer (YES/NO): NO